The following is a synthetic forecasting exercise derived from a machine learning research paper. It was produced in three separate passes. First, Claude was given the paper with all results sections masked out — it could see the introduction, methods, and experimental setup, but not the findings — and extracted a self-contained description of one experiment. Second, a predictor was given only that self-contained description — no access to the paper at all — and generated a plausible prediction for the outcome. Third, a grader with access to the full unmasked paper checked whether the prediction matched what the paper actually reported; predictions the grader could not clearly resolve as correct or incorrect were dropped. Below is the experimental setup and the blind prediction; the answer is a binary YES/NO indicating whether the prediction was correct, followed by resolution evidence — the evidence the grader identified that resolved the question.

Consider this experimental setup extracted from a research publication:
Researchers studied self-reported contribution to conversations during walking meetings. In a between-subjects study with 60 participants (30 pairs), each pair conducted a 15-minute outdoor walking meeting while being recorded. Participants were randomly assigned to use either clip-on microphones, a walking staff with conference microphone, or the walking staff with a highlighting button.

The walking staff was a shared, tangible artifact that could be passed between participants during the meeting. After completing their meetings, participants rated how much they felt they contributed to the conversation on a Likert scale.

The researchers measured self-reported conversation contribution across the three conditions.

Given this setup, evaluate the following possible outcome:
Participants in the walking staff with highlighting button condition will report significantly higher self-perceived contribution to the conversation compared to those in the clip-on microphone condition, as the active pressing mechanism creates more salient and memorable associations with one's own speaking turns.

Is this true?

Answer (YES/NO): NO